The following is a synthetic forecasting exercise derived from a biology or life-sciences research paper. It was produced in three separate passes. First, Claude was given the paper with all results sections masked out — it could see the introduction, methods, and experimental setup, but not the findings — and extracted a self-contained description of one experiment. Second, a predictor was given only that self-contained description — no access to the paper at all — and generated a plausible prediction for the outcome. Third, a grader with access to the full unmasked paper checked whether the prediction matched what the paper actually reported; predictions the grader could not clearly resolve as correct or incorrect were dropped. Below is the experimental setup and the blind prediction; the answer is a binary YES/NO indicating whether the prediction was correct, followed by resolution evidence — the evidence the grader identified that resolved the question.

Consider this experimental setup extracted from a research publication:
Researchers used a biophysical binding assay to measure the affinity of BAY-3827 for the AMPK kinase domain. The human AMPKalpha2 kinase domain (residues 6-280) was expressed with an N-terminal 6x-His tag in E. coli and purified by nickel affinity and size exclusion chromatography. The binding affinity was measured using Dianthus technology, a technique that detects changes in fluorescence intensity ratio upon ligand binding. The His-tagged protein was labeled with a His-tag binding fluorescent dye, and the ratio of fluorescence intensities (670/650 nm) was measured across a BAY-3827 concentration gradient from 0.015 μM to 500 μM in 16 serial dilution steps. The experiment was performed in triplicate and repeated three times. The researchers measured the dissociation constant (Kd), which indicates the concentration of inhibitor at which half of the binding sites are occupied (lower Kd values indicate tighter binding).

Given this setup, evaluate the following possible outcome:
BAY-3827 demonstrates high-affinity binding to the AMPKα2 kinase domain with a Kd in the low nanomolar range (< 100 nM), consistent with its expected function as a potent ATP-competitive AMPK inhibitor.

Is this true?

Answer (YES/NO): NO